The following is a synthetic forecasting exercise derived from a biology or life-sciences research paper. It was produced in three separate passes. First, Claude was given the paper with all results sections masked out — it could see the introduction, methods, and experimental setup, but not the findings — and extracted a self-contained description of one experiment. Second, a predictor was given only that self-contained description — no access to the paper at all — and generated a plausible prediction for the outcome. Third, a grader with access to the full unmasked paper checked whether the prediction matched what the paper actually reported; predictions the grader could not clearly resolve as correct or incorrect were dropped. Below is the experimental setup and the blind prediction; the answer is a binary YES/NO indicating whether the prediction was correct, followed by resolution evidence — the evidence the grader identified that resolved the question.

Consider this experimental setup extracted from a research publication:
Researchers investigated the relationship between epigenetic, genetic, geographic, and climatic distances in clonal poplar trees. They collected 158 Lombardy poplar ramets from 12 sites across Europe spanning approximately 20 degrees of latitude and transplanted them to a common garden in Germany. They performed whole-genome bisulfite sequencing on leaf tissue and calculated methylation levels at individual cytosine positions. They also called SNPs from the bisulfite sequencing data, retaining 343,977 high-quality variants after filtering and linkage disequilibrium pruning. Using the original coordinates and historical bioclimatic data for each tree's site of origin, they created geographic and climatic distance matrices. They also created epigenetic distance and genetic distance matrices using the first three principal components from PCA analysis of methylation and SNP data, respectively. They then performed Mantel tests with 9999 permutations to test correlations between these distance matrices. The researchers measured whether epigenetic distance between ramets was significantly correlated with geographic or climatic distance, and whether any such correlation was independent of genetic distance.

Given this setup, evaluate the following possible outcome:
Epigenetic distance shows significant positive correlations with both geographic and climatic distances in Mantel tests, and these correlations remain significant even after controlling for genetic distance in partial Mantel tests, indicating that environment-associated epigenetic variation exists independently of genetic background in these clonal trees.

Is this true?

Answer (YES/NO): NO